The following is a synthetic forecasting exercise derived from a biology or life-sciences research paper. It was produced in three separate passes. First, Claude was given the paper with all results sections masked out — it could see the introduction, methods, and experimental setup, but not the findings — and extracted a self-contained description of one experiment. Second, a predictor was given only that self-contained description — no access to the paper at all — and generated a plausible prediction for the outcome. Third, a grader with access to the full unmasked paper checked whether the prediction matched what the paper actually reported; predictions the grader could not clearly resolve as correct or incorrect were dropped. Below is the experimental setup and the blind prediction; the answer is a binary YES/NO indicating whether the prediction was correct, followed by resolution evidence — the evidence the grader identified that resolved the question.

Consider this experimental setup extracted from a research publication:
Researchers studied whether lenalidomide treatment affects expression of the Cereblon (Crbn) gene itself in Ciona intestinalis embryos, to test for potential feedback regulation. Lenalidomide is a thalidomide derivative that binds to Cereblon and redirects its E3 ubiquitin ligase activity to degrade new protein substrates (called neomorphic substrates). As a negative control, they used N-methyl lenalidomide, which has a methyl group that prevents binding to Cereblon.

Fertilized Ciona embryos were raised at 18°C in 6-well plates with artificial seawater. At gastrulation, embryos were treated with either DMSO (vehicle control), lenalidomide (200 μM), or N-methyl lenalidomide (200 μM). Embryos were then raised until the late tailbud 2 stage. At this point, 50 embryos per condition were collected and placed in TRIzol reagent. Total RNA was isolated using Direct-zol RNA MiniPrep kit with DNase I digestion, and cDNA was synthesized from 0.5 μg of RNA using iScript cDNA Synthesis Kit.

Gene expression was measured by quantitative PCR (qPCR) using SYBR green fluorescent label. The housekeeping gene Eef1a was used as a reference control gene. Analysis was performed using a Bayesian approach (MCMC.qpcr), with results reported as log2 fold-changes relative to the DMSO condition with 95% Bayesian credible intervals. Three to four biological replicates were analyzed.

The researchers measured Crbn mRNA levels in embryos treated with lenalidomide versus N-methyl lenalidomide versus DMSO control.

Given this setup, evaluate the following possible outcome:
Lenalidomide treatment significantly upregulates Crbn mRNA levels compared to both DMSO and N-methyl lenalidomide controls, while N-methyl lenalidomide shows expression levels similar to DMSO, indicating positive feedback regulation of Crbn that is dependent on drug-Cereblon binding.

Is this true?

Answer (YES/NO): YES